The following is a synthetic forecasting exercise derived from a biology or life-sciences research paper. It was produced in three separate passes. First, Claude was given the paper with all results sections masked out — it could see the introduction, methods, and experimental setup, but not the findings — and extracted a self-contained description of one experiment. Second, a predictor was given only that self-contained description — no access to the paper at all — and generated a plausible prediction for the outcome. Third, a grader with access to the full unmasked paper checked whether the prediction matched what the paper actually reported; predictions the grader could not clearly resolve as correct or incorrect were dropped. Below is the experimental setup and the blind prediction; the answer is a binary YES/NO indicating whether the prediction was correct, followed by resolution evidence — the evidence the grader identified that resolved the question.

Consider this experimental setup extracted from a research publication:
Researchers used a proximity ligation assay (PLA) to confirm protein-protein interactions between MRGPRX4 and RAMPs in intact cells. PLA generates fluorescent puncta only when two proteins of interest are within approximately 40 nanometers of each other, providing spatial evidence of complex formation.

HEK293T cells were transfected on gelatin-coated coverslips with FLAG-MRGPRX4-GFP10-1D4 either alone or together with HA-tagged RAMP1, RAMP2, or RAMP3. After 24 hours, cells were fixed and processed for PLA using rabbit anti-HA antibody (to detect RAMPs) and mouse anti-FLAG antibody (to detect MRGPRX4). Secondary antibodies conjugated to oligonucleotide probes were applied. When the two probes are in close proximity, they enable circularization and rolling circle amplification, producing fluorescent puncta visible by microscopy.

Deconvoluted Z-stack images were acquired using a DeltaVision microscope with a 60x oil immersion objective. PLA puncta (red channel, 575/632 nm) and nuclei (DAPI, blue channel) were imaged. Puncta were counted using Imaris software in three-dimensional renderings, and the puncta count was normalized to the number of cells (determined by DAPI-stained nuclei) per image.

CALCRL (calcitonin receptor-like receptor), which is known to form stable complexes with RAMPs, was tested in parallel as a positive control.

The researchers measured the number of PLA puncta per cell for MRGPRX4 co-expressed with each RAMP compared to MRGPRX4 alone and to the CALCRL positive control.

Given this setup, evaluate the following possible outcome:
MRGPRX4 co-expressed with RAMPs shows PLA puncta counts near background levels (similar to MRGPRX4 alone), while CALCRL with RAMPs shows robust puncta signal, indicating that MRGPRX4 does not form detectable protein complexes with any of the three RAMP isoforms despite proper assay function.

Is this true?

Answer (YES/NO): NO